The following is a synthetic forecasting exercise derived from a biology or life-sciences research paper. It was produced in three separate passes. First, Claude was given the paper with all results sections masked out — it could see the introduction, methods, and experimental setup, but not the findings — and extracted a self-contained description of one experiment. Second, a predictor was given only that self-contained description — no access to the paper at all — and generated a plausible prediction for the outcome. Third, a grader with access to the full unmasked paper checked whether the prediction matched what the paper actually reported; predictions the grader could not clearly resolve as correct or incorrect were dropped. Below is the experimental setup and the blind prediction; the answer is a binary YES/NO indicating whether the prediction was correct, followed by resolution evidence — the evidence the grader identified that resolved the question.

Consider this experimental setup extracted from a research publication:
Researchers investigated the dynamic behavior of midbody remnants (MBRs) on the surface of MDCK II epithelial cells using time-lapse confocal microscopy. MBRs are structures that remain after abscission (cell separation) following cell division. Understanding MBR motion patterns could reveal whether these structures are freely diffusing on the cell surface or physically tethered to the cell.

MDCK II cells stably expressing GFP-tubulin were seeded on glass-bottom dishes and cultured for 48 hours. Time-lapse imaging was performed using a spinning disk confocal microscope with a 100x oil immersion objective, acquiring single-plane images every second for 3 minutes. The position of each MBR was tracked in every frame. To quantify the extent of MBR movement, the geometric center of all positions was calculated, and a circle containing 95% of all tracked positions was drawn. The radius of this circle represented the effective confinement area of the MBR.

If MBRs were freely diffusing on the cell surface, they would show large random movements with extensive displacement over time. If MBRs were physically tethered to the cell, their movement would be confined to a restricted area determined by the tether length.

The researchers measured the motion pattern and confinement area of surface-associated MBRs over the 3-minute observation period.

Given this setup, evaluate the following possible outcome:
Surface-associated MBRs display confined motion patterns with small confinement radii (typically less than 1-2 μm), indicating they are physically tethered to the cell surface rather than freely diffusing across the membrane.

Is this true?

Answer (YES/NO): YES